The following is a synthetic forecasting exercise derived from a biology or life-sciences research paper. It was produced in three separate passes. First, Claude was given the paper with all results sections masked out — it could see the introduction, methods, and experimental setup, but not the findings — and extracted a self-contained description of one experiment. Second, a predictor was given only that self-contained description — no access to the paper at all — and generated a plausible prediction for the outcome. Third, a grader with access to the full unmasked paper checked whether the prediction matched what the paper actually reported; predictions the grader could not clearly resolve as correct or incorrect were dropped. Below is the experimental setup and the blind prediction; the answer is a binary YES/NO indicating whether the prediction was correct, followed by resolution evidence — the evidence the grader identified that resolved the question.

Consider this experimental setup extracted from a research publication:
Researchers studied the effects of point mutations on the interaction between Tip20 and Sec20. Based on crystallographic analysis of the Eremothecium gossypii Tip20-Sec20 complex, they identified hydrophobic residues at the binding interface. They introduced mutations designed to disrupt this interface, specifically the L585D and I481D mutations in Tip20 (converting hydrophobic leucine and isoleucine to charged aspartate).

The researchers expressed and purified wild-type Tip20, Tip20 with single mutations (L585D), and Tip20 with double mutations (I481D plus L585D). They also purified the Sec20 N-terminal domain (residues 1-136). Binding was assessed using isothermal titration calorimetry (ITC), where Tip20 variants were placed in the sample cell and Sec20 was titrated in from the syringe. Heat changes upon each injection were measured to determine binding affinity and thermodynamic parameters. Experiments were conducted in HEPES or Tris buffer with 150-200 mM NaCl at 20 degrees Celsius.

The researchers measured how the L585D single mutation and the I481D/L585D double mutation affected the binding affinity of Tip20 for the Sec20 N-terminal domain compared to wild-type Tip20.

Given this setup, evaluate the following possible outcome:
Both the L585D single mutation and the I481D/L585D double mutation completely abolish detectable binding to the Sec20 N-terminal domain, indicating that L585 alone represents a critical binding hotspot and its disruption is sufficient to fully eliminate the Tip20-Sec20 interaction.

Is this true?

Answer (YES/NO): NO